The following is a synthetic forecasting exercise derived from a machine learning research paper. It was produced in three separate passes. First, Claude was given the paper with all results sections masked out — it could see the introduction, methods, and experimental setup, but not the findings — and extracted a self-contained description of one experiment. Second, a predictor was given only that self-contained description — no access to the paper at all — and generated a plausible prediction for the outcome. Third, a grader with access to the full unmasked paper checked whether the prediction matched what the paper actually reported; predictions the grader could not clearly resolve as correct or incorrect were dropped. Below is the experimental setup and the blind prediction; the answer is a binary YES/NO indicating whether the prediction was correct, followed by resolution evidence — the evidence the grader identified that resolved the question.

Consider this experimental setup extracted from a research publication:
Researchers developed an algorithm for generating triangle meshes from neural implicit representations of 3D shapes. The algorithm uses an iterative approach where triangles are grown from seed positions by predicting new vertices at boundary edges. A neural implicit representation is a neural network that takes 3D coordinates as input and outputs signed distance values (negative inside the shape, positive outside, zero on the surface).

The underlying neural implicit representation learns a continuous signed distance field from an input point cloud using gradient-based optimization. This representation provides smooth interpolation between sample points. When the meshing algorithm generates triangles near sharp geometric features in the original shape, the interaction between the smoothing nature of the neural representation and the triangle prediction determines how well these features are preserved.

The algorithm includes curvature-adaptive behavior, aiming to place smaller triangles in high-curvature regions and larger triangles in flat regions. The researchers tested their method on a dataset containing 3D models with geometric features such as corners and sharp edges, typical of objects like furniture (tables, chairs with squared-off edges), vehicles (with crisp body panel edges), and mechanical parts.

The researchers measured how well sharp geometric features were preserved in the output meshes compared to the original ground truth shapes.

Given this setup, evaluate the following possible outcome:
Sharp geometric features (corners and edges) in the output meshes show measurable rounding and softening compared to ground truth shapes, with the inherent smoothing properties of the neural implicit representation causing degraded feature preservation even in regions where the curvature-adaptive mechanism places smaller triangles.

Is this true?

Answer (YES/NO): YES